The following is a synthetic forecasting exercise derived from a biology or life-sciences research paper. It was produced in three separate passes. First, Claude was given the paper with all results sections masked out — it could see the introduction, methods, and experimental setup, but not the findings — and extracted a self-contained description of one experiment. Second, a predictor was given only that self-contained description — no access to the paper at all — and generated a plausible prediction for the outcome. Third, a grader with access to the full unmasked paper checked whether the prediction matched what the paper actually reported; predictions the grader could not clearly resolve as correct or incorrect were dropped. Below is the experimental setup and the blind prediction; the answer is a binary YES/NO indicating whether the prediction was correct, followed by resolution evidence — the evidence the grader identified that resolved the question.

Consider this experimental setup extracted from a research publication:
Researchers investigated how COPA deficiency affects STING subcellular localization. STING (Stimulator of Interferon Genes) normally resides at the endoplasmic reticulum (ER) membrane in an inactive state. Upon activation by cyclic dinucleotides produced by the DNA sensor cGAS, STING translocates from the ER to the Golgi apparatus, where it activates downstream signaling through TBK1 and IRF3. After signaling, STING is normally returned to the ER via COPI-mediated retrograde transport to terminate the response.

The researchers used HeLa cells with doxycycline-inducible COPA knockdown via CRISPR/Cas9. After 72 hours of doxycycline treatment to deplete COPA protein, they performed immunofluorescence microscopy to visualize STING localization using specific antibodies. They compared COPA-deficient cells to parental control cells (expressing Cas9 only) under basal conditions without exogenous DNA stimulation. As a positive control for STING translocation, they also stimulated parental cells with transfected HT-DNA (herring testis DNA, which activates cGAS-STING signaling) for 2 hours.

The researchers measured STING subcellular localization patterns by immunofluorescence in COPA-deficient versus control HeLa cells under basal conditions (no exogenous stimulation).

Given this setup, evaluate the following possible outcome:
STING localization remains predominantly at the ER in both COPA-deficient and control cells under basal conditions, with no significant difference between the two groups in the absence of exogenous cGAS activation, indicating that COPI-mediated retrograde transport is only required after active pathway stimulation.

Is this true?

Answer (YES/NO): NO